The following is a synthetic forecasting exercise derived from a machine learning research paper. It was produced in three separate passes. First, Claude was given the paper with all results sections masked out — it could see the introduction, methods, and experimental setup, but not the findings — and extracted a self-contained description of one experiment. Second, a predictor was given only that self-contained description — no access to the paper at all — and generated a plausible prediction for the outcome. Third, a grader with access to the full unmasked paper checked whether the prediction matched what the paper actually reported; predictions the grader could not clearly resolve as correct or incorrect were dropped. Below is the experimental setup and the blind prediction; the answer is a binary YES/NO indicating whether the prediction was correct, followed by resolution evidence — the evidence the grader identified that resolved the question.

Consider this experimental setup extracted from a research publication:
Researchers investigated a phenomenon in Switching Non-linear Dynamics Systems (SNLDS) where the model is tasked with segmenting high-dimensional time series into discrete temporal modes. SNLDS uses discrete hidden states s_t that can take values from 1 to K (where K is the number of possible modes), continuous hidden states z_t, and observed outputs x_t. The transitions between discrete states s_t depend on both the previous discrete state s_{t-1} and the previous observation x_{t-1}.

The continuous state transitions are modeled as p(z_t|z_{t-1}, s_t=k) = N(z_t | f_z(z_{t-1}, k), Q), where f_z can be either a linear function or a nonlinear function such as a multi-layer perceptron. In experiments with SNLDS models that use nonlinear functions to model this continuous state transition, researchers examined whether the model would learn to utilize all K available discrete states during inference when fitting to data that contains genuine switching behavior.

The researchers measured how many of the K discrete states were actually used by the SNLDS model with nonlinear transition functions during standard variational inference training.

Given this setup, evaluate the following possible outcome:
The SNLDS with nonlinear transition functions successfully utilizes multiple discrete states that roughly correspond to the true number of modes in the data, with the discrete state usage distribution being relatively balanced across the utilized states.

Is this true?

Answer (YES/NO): NO